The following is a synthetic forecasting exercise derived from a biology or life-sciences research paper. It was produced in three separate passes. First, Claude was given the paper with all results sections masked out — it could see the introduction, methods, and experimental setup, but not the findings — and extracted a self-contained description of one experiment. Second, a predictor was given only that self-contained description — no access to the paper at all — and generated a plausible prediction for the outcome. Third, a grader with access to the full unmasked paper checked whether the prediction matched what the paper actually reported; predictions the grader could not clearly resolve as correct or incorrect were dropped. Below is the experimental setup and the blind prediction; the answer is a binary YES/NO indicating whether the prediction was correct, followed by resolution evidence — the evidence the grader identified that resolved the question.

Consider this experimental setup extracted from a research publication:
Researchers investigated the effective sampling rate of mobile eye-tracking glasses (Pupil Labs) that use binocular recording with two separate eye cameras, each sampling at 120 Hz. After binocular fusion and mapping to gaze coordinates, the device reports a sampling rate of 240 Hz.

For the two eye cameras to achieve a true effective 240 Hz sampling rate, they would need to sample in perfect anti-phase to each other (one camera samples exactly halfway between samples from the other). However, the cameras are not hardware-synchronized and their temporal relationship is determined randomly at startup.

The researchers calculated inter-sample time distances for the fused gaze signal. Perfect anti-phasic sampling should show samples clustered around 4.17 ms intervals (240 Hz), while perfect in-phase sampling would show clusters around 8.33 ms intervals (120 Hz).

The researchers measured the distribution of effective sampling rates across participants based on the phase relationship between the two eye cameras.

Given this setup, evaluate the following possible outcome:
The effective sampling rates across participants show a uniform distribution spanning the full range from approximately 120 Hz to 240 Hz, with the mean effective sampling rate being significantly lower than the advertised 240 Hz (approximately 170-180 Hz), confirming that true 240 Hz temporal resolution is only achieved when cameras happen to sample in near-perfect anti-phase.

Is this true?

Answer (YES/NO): YES